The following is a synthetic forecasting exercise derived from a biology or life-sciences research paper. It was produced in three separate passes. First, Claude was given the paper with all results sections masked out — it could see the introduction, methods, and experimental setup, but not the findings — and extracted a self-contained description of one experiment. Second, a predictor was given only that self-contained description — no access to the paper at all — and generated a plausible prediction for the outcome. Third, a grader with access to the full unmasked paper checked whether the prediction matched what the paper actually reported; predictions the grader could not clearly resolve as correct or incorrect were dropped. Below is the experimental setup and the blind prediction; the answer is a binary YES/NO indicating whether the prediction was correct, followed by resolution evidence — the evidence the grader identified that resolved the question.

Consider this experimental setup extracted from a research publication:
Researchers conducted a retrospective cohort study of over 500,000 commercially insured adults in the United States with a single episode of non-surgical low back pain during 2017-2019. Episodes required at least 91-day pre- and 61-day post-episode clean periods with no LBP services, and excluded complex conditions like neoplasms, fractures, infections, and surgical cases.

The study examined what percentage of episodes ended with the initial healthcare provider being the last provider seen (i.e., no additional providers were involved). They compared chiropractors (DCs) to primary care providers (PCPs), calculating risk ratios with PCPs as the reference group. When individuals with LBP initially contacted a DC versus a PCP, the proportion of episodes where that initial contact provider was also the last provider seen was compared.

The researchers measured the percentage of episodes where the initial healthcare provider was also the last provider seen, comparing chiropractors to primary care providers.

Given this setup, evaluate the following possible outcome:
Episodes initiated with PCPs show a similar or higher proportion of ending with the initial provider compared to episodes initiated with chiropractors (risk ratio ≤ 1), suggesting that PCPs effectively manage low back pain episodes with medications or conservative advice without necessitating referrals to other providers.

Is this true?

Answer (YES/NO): NO